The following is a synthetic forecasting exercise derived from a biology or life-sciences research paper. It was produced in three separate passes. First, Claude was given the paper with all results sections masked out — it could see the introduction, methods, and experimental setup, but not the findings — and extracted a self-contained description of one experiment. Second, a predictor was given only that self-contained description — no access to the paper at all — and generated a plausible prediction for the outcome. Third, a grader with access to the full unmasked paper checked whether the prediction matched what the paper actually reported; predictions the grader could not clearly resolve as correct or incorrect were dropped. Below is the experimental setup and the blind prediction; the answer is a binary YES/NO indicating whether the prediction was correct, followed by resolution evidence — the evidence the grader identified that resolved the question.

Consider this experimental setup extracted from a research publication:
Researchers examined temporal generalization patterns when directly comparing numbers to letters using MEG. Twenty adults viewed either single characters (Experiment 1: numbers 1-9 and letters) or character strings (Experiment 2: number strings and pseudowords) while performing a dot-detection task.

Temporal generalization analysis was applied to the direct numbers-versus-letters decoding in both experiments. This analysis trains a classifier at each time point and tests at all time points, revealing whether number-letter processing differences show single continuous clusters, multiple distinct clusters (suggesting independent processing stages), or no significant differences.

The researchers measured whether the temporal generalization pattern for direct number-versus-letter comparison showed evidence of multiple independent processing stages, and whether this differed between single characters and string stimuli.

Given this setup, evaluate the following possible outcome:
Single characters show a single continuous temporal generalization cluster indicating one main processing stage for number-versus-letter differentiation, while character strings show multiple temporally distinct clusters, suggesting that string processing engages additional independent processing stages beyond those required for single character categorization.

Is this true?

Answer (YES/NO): YES